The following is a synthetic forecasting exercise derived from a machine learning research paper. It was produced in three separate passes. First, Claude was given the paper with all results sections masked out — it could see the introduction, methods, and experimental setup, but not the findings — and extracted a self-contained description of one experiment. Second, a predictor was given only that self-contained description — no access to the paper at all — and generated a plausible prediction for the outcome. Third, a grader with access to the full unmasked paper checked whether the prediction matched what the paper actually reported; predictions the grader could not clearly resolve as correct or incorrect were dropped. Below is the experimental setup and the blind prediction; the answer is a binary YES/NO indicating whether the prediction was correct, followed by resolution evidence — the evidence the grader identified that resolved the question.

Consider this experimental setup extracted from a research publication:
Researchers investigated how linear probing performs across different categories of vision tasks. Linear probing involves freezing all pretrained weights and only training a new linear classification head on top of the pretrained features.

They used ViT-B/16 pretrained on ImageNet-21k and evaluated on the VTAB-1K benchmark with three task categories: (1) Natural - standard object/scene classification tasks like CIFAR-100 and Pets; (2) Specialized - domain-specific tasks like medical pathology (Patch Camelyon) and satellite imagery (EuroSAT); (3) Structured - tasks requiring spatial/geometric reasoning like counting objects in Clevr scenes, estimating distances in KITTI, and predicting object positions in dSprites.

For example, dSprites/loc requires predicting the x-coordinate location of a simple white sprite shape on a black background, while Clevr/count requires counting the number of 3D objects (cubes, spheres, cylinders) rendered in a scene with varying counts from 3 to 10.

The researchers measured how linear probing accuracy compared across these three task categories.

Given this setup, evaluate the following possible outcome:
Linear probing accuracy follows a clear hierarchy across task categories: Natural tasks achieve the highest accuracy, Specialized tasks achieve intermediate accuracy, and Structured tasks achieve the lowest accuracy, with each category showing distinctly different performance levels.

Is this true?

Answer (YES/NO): NO